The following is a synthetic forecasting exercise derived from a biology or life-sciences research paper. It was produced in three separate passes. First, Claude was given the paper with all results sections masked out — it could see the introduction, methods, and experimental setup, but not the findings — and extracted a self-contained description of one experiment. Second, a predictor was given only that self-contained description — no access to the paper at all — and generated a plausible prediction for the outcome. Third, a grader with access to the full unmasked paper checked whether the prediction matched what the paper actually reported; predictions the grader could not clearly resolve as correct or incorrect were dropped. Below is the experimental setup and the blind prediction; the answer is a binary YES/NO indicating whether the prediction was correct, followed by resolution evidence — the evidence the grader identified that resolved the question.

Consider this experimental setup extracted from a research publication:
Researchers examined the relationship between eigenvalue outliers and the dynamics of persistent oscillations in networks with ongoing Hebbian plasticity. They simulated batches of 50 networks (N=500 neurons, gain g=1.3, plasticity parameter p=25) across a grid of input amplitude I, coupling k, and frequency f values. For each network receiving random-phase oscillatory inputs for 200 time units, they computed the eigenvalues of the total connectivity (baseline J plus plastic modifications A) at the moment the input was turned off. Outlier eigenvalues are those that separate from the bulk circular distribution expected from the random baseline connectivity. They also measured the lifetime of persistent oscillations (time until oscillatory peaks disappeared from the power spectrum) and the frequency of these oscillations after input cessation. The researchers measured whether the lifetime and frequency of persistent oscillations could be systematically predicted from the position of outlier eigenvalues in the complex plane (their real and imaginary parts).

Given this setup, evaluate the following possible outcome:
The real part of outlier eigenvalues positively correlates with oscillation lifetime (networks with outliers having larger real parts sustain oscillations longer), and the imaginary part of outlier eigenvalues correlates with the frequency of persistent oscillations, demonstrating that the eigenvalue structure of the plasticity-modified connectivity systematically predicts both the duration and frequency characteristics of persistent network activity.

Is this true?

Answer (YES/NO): YES